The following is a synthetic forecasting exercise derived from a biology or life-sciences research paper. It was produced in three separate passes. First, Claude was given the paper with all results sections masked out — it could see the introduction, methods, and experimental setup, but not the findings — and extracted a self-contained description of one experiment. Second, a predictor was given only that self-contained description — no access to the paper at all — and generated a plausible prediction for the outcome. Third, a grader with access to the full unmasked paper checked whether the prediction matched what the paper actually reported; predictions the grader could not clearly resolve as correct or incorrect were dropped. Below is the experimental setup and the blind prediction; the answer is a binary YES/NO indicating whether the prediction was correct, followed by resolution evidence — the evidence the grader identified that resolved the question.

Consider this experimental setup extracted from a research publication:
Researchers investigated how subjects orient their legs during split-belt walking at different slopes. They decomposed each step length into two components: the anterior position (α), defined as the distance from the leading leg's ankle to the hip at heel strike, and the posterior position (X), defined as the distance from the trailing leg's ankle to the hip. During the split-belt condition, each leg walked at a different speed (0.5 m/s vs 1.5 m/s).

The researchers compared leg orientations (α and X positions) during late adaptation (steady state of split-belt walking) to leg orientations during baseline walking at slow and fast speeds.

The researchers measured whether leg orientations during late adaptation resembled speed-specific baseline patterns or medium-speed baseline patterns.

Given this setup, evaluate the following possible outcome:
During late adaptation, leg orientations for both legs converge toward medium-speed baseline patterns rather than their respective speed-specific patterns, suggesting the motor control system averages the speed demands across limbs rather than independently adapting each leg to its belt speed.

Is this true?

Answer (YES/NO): NO